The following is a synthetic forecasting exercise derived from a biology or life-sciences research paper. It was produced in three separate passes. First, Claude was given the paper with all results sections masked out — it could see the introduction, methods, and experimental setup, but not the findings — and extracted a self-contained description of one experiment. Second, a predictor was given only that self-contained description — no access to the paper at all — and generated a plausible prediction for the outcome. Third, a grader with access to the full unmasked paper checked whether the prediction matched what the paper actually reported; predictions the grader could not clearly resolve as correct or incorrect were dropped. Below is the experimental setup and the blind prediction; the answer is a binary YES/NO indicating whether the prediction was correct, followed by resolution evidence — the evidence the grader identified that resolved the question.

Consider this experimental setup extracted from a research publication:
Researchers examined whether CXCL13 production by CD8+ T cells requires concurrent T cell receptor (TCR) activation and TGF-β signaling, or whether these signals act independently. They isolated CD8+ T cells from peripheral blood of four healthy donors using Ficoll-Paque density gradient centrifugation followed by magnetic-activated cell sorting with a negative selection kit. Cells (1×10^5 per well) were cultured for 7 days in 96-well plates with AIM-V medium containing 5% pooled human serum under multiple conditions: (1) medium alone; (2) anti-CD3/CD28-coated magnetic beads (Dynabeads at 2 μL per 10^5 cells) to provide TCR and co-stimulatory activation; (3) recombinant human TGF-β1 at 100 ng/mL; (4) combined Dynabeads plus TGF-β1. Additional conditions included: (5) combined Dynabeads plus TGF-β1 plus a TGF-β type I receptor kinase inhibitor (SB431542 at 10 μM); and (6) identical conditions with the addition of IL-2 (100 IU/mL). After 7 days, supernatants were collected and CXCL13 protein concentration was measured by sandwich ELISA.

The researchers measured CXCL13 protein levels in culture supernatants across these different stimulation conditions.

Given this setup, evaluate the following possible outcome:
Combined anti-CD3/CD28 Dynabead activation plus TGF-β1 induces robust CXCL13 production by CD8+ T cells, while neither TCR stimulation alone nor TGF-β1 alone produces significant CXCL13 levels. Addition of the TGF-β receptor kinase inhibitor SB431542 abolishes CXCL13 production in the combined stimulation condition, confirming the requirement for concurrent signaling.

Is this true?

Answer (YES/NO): YES